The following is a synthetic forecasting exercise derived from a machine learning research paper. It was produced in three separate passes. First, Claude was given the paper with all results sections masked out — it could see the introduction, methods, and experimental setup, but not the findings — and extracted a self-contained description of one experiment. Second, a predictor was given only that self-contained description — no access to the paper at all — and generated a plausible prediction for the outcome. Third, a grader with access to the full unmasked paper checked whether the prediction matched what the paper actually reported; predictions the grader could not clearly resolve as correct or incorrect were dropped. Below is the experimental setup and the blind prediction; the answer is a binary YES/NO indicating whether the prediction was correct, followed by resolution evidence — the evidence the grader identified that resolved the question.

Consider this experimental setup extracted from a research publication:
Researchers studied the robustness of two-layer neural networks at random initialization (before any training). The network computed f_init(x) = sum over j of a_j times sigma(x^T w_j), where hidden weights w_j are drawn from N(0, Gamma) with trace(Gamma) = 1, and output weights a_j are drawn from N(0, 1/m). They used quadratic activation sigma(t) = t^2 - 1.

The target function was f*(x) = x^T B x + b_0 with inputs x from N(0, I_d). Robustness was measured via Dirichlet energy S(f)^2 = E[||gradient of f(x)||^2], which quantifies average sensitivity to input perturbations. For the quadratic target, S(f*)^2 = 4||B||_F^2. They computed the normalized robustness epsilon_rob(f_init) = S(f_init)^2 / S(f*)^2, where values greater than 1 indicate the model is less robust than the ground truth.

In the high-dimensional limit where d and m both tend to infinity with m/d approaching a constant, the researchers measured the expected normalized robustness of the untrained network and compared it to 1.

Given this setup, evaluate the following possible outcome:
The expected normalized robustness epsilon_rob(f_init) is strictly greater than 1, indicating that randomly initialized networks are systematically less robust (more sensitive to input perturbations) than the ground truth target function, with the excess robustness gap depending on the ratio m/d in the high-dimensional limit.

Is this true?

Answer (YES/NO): NO